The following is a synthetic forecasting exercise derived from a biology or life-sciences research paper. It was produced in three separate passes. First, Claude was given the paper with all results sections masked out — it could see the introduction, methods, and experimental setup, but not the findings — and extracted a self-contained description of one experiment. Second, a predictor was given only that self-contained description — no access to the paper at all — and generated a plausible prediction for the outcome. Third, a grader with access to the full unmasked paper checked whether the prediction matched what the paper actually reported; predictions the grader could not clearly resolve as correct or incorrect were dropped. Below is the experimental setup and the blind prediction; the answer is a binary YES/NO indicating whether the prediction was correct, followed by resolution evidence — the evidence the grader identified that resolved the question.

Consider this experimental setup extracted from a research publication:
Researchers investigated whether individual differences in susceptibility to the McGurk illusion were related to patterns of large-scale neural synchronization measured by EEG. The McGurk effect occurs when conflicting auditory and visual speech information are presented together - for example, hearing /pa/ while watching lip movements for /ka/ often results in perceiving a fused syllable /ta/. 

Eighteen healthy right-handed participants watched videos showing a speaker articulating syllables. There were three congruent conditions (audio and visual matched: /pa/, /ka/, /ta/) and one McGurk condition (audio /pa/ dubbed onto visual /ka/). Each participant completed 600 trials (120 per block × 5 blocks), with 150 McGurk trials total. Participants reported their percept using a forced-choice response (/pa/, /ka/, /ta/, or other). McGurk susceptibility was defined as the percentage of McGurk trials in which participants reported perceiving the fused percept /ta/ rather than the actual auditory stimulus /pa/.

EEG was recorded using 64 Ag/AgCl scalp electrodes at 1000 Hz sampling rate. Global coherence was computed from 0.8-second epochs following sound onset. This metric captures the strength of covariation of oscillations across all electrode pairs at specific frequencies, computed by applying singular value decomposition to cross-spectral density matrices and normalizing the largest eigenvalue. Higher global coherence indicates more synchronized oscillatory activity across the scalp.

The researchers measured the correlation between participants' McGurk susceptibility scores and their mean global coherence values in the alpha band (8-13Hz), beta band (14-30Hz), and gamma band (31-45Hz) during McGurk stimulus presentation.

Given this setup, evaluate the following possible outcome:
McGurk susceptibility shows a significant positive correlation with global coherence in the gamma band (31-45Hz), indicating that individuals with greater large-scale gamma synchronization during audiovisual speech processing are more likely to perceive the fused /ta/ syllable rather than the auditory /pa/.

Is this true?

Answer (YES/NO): NO